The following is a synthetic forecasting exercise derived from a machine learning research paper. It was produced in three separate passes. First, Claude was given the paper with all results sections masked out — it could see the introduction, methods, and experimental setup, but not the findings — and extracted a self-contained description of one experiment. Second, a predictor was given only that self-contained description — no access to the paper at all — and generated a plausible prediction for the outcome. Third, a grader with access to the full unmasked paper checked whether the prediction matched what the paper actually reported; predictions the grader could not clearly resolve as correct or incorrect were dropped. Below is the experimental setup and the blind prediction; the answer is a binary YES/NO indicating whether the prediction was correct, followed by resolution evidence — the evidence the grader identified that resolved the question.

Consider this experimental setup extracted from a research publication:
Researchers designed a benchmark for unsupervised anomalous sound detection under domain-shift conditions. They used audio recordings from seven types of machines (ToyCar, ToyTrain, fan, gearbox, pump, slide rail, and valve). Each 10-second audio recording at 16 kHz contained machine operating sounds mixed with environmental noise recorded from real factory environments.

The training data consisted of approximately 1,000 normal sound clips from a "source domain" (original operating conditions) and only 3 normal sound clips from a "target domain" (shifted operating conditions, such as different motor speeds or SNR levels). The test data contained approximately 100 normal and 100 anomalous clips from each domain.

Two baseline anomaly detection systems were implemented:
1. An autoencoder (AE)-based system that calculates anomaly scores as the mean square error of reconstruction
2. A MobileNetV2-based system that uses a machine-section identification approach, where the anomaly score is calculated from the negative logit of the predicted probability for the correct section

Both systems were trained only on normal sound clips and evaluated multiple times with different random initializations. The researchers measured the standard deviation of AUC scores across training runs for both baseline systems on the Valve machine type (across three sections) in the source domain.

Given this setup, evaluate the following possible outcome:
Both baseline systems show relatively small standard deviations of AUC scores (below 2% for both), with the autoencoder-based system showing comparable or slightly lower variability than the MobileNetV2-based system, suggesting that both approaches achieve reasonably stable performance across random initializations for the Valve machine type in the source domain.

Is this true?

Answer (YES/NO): NO